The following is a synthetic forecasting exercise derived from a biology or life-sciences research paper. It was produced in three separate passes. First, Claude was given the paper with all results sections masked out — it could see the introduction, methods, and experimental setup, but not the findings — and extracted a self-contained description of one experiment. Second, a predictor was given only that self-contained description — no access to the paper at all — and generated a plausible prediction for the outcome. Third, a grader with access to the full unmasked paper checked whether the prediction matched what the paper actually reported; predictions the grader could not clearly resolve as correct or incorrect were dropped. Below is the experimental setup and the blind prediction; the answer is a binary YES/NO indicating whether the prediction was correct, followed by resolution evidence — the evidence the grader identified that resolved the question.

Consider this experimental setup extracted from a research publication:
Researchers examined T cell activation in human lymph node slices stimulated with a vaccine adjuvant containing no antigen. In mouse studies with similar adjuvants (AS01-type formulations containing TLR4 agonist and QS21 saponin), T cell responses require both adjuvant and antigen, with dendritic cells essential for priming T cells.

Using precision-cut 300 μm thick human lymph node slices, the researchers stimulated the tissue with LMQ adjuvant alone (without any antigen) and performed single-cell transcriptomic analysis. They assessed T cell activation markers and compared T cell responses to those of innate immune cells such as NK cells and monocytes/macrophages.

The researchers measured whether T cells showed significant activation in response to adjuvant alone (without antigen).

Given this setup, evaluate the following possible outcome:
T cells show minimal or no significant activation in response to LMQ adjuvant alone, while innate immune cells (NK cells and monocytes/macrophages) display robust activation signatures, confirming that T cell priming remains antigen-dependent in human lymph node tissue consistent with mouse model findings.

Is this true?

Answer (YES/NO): YES